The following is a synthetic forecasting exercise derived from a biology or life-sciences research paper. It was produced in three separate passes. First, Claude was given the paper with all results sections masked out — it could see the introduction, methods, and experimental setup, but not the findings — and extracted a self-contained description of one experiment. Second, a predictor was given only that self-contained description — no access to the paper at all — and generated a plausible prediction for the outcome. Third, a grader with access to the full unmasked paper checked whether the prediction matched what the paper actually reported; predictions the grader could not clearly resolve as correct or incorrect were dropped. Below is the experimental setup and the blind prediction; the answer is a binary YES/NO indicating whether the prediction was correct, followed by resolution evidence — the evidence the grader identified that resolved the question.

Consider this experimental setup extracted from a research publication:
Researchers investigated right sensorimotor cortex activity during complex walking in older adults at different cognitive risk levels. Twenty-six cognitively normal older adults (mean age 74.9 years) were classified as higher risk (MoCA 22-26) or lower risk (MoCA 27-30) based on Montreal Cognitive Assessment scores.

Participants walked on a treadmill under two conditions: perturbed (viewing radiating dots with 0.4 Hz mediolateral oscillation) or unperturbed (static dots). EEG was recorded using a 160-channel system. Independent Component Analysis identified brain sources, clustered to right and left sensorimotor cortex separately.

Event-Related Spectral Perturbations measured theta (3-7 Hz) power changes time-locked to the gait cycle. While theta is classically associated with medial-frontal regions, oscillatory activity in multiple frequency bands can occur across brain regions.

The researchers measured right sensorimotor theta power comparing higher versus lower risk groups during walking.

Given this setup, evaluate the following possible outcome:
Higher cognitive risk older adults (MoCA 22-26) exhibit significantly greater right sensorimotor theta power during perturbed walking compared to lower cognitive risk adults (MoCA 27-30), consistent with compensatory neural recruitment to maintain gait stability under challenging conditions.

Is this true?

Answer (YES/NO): NO